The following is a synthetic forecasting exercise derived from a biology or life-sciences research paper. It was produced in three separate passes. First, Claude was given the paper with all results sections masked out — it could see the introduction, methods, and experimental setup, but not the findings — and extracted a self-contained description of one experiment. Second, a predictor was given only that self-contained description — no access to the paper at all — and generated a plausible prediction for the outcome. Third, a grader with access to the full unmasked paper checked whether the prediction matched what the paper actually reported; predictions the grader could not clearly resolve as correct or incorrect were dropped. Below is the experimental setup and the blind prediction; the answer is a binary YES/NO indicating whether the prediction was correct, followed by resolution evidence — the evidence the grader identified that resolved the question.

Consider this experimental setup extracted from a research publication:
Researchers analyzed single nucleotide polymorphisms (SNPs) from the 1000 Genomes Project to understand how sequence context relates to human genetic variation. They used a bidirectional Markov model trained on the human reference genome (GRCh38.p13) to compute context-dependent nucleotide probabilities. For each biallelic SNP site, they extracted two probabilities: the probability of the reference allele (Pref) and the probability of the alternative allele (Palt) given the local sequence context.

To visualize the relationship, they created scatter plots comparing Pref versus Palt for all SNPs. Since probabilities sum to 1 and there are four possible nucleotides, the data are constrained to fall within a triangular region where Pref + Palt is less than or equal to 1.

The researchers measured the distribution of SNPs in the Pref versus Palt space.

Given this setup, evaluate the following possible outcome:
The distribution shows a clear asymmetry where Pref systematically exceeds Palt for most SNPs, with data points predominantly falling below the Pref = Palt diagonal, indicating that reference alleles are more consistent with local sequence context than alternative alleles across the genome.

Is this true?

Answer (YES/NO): NO